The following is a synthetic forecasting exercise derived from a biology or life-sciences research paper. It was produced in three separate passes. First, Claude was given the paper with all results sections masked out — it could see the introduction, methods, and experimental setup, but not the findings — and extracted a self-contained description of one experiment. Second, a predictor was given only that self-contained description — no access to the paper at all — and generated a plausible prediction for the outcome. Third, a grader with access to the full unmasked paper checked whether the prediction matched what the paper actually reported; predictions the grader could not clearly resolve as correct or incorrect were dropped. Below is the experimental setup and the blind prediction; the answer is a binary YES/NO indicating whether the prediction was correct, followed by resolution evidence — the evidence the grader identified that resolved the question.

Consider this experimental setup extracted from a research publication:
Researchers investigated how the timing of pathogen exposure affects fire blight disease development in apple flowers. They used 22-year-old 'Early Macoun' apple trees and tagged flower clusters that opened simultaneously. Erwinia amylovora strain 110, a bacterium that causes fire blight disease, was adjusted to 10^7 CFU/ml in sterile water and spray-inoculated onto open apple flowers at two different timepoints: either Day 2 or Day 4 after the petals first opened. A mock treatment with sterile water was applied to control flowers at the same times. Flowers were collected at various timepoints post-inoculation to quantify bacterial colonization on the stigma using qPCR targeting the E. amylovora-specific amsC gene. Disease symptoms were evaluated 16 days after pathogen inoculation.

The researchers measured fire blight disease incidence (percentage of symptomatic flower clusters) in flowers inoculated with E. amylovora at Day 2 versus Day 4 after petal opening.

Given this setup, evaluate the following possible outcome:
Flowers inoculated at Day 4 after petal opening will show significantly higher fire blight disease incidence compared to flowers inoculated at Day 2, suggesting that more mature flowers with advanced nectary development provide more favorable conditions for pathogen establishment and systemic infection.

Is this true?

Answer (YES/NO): NO